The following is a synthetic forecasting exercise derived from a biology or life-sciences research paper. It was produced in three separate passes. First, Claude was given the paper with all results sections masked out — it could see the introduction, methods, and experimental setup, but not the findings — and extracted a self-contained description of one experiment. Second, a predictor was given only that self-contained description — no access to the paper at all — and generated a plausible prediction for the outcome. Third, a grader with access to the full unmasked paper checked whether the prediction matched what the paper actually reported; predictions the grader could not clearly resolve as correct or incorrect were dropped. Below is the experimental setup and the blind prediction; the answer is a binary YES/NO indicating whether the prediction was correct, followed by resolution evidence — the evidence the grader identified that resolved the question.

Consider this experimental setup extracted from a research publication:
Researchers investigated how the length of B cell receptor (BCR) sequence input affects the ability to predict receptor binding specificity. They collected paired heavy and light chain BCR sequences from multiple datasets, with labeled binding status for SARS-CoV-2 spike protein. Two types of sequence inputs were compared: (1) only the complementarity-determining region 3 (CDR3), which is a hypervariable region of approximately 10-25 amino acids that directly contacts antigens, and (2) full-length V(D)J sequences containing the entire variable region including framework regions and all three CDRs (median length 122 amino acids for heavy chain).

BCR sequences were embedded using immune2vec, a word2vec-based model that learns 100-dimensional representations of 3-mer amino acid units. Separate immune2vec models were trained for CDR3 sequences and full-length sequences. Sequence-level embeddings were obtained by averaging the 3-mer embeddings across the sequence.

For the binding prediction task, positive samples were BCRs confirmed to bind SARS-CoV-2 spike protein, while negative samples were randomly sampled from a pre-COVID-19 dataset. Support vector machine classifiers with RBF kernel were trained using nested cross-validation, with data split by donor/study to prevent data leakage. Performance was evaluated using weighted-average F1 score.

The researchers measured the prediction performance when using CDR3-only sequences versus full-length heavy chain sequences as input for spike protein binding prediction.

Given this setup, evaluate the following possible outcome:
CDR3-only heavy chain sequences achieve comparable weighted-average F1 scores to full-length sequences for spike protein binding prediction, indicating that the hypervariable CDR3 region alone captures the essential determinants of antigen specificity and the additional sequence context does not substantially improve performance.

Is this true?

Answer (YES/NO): NO